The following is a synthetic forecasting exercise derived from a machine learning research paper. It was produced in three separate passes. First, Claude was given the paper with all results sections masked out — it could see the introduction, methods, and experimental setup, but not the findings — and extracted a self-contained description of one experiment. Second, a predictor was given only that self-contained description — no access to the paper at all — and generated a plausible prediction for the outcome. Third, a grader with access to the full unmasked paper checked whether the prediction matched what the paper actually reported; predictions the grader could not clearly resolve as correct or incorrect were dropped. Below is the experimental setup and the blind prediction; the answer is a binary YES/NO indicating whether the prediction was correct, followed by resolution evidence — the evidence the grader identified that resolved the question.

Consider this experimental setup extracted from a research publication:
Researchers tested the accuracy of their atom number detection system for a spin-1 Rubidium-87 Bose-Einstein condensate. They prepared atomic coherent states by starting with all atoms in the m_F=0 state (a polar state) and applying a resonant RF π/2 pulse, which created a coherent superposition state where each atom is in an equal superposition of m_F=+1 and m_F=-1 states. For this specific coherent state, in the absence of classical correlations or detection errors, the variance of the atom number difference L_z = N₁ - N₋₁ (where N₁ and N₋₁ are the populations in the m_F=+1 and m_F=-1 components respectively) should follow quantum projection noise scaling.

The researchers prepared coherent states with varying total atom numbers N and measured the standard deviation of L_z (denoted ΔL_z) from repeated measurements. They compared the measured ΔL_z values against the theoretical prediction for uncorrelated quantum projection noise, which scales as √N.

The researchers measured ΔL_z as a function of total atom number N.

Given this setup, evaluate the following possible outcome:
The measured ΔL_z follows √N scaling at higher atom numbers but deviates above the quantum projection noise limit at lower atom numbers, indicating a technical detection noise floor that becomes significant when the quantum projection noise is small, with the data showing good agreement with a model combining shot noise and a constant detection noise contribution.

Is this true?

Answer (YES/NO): NO